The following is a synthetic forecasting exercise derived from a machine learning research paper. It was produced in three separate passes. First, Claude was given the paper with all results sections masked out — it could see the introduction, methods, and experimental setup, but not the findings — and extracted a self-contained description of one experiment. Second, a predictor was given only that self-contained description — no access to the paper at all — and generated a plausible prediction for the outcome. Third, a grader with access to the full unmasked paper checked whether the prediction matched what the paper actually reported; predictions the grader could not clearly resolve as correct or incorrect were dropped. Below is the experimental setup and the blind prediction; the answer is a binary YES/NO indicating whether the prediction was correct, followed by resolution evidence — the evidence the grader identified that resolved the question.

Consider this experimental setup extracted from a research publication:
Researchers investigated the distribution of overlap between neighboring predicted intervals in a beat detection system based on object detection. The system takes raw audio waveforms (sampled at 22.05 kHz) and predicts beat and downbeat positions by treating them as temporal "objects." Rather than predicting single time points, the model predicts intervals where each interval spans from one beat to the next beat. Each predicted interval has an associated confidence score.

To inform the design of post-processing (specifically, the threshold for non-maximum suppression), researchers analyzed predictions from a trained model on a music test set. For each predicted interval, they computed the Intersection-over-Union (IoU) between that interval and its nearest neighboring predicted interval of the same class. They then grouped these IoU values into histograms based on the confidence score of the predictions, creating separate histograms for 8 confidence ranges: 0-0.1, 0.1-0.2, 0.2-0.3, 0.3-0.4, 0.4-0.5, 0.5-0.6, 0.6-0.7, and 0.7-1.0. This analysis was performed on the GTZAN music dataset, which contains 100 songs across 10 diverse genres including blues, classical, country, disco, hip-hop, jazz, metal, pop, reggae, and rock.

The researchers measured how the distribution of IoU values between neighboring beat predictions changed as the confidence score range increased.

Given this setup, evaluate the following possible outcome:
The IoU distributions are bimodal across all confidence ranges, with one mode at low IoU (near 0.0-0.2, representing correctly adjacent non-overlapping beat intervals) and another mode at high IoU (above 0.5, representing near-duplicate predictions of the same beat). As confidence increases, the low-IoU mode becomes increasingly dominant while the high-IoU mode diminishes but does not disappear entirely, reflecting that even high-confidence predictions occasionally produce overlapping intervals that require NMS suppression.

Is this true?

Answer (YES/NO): NO